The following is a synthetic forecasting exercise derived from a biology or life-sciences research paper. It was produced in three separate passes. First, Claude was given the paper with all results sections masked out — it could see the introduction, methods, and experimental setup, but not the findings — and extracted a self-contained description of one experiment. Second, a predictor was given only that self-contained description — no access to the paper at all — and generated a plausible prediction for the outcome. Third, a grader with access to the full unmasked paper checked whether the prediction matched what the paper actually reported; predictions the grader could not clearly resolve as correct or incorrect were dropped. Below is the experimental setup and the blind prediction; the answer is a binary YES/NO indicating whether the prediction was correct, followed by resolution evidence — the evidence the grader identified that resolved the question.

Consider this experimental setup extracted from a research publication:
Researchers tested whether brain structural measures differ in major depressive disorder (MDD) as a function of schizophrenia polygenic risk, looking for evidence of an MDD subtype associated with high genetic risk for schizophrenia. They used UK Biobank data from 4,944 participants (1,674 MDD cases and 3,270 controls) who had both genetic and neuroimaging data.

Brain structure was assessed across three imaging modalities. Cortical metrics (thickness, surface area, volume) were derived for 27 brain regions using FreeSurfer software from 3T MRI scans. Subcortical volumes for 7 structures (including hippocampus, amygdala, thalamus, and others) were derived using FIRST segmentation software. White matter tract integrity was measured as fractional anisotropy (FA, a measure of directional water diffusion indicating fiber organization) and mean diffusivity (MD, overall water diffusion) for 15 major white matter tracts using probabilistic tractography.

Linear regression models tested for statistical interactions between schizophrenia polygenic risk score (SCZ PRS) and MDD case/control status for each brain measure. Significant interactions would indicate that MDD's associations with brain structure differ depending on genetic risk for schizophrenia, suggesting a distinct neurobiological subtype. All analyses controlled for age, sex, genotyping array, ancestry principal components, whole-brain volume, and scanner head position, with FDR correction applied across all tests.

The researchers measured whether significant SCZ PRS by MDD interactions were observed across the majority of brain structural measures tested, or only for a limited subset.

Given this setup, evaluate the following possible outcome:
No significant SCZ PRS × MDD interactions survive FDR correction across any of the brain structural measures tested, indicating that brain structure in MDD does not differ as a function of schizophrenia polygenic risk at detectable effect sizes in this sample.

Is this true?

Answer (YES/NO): NO